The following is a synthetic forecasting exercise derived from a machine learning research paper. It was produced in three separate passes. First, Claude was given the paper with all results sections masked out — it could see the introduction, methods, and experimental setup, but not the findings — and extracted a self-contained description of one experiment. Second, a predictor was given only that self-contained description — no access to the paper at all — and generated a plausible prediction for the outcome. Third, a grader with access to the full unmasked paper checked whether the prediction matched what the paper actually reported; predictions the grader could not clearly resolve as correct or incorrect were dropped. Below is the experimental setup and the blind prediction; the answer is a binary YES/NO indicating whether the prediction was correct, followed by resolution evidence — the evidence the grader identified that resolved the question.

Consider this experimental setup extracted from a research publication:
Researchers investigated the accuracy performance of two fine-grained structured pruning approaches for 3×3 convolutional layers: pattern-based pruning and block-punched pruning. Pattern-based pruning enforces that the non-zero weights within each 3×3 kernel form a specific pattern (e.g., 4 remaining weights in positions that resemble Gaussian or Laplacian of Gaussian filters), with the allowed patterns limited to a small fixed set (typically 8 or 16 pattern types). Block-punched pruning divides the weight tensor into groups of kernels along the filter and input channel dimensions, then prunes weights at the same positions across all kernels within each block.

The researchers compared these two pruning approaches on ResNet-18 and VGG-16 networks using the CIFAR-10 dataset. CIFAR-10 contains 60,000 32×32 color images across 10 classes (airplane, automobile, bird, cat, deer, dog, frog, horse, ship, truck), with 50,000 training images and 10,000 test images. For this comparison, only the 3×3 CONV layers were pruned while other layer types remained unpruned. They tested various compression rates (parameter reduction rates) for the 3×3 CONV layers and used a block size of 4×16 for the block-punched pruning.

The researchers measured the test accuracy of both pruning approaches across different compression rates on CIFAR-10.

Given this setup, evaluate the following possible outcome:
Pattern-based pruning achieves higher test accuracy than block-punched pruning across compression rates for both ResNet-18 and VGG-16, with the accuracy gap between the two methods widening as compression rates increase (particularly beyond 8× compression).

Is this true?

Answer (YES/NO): NO